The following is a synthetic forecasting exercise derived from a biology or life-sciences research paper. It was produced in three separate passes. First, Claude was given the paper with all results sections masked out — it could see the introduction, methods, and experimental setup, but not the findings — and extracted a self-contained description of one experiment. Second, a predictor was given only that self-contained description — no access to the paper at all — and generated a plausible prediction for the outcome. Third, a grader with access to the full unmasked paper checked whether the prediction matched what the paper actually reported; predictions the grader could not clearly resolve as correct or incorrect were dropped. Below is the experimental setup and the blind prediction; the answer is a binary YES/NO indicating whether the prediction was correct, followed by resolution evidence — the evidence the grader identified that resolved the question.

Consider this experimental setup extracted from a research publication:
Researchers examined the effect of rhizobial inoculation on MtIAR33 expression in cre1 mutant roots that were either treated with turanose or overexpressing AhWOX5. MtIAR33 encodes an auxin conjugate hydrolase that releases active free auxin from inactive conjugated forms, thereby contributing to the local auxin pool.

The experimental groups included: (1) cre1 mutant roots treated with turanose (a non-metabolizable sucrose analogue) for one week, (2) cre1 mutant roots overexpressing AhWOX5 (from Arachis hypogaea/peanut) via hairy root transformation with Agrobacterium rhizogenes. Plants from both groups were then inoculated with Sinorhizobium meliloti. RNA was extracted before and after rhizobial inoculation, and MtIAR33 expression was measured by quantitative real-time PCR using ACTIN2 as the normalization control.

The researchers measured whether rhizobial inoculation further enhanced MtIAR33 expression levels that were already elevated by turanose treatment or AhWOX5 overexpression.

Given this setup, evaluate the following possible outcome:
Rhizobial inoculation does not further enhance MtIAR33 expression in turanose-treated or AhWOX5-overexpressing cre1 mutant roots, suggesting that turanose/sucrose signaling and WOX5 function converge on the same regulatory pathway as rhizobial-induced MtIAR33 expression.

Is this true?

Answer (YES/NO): NO